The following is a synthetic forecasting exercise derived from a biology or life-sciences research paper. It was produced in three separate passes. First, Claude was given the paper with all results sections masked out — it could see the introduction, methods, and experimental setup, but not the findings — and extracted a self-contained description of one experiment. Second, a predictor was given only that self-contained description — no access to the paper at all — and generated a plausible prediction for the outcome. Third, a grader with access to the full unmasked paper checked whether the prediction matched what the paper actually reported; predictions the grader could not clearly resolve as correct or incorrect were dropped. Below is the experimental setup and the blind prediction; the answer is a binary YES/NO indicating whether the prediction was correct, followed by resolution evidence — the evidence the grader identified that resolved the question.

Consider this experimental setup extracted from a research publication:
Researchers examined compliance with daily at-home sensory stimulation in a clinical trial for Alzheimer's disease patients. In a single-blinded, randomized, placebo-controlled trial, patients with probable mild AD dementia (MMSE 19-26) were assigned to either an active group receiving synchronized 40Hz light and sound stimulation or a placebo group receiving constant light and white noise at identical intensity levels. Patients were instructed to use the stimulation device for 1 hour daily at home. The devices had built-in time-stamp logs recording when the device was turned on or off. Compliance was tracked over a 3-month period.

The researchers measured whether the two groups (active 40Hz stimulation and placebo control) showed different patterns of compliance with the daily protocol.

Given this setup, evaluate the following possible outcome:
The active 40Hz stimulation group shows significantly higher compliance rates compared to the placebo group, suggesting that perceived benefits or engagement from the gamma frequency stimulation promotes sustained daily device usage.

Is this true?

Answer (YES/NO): NO